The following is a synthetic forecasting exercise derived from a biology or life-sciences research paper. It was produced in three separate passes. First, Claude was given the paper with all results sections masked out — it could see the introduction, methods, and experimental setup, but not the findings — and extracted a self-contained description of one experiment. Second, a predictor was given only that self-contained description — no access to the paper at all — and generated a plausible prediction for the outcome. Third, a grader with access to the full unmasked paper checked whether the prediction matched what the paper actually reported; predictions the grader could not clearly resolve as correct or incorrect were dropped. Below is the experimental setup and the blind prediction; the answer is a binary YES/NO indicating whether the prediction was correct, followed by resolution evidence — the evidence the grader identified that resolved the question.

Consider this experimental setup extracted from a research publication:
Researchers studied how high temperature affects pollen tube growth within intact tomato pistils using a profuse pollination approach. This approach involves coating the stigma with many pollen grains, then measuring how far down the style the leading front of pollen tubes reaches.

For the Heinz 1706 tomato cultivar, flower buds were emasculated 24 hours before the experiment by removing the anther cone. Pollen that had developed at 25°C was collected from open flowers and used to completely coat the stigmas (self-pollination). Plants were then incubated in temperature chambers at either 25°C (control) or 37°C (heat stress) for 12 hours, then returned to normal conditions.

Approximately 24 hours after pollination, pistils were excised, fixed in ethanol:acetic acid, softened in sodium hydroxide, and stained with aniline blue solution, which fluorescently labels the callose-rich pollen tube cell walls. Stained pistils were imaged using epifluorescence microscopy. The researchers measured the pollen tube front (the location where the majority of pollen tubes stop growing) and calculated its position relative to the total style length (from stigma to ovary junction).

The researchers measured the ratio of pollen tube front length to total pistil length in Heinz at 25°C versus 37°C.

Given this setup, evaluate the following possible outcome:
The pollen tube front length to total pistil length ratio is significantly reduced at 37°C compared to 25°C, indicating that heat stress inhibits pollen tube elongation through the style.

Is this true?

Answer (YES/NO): YES